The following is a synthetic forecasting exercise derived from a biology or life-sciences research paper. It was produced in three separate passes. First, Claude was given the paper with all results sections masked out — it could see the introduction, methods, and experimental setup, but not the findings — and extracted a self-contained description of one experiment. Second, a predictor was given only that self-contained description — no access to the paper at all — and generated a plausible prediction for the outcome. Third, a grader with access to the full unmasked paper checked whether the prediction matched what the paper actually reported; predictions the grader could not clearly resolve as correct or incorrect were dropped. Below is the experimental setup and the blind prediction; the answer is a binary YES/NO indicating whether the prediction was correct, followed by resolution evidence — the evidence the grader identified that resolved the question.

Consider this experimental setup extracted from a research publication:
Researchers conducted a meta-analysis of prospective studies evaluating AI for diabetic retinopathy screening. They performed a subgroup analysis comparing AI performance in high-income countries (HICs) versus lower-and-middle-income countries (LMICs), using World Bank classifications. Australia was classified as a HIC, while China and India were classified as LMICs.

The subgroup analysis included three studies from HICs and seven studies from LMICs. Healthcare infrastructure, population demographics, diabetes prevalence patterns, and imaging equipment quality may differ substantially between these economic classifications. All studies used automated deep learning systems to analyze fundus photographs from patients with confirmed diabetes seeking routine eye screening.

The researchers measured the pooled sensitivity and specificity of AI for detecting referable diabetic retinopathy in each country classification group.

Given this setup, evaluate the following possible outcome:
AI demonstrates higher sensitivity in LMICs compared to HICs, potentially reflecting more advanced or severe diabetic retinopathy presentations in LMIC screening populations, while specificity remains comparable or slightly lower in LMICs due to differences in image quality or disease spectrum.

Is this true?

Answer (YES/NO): NO